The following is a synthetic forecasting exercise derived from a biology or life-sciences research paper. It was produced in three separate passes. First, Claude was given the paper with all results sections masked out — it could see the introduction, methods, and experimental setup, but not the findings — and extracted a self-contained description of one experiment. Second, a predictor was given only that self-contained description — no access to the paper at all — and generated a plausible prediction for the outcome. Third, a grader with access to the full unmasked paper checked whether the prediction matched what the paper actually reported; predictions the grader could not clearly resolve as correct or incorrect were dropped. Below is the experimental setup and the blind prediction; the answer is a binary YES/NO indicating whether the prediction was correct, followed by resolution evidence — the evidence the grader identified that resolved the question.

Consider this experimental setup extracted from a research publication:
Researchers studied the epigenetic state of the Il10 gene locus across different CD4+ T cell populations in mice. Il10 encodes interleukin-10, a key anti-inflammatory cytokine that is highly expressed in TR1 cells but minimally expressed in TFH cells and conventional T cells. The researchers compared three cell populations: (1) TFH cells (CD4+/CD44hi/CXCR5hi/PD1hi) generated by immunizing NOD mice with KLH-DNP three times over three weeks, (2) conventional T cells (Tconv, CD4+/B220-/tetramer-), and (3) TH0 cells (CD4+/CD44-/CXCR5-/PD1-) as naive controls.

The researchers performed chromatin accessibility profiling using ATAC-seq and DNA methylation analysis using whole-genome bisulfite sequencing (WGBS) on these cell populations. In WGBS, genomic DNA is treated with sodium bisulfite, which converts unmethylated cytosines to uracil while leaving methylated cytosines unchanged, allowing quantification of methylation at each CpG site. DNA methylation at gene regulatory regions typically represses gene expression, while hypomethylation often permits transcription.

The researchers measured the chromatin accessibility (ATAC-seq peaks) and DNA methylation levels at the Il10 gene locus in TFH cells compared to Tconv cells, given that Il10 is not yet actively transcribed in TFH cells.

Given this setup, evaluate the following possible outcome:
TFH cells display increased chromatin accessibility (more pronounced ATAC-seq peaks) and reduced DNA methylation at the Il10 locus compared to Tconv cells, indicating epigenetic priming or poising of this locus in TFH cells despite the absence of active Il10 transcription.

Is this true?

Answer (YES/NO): YES